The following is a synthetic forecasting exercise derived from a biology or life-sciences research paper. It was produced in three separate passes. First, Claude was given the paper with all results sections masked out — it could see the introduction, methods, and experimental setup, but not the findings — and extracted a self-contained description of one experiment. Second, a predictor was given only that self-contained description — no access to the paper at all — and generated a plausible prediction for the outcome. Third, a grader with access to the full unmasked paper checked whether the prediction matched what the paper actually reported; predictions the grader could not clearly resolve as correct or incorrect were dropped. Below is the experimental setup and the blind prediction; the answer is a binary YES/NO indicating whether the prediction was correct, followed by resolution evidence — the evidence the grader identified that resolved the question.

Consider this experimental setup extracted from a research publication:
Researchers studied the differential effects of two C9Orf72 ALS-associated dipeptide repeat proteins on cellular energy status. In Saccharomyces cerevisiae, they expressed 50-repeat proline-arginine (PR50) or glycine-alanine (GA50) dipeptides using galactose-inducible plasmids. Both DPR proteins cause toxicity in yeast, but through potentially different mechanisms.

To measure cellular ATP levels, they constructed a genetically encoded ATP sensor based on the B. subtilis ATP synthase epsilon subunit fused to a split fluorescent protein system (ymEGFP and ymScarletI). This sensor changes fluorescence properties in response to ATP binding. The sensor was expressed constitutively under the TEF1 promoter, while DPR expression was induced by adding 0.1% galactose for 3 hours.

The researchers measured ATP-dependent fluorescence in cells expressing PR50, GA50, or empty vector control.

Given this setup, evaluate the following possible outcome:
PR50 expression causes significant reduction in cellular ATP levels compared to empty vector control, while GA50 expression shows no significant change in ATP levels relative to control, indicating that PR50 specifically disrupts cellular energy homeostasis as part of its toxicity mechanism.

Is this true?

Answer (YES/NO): NO